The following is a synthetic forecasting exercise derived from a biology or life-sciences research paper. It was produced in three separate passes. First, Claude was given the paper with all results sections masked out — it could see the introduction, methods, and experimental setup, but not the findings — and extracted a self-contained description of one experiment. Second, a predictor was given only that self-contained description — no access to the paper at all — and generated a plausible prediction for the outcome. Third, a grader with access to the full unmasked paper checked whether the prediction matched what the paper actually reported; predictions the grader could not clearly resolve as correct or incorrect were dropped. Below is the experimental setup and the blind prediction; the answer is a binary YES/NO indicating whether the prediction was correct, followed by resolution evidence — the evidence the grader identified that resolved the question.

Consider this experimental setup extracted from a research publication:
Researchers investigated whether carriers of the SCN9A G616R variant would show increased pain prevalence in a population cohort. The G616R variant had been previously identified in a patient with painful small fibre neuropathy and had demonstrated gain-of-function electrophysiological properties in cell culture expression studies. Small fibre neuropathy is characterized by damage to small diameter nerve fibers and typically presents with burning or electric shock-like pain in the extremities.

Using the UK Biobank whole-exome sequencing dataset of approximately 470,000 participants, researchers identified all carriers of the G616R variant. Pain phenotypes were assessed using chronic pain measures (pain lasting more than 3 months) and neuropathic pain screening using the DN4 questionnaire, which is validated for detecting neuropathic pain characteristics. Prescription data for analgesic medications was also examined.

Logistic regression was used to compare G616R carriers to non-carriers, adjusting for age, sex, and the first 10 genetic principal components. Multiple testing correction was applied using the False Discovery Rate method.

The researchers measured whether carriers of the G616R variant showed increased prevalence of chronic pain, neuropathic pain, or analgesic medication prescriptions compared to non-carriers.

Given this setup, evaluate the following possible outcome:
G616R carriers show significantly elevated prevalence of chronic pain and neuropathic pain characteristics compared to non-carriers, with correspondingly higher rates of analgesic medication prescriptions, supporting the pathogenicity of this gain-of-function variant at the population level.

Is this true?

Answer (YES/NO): NO